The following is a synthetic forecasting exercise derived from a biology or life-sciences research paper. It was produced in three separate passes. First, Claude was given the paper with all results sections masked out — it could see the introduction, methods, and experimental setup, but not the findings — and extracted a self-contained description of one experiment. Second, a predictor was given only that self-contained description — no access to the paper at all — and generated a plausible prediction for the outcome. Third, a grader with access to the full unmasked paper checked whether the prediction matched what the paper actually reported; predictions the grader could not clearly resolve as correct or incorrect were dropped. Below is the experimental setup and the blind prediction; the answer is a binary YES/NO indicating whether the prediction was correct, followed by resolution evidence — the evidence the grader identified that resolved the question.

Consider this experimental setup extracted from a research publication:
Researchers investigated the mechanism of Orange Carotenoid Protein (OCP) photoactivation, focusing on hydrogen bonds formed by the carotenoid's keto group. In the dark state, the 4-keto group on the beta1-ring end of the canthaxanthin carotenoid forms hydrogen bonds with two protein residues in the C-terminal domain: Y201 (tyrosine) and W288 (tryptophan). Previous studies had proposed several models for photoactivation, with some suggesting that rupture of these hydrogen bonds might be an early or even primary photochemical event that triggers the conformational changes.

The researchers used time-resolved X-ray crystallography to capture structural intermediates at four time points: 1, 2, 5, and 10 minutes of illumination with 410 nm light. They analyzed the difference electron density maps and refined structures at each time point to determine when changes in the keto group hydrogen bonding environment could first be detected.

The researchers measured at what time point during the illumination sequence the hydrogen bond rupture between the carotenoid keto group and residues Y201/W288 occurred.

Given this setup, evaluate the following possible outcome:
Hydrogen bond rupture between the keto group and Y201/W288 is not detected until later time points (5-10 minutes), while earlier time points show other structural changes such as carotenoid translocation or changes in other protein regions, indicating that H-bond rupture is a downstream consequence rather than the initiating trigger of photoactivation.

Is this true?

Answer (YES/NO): YES